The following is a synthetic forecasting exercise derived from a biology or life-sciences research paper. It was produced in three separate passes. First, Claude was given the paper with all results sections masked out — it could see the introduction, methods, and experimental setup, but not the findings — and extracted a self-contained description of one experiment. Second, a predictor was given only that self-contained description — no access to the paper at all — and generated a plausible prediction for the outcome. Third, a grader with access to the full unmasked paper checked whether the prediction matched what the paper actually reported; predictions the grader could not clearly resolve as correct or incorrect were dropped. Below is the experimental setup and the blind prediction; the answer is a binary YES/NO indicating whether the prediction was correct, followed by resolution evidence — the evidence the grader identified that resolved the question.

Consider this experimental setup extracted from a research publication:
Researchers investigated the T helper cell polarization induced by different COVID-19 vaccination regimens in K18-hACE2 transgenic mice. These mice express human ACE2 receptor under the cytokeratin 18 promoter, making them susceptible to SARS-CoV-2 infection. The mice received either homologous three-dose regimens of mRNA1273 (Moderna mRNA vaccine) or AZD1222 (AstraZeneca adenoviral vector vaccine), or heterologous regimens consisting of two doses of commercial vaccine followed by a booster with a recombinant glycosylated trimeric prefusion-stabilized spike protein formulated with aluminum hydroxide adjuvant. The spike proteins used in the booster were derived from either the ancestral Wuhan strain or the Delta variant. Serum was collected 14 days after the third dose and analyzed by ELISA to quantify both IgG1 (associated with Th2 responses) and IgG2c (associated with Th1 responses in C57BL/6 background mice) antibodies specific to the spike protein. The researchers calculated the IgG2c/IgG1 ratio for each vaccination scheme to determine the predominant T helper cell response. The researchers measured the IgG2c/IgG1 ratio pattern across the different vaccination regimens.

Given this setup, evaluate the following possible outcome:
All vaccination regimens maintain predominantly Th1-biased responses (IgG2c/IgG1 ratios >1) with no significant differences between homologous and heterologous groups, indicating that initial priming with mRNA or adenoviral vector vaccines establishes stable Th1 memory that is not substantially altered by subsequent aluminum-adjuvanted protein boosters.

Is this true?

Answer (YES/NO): NO